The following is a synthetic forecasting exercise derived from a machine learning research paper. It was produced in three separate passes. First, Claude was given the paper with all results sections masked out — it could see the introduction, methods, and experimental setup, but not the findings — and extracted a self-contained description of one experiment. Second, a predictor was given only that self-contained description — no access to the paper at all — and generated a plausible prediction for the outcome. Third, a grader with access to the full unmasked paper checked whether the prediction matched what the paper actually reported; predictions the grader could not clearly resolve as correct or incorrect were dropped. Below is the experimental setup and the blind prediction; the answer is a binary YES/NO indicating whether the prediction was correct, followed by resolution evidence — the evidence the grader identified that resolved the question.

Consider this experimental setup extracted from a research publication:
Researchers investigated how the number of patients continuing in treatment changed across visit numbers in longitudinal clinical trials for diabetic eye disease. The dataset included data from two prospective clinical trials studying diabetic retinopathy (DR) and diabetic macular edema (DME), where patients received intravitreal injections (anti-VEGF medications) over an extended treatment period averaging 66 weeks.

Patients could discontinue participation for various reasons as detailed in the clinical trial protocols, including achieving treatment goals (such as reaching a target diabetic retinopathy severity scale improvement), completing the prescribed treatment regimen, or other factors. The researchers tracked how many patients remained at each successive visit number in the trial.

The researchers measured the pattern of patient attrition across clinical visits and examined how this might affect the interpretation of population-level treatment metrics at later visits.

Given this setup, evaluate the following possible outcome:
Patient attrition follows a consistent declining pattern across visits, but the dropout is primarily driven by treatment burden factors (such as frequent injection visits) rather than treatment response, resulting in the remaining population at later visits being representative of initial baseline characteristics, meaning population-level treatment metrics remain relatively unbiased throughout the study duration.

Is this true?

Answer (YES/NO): NO